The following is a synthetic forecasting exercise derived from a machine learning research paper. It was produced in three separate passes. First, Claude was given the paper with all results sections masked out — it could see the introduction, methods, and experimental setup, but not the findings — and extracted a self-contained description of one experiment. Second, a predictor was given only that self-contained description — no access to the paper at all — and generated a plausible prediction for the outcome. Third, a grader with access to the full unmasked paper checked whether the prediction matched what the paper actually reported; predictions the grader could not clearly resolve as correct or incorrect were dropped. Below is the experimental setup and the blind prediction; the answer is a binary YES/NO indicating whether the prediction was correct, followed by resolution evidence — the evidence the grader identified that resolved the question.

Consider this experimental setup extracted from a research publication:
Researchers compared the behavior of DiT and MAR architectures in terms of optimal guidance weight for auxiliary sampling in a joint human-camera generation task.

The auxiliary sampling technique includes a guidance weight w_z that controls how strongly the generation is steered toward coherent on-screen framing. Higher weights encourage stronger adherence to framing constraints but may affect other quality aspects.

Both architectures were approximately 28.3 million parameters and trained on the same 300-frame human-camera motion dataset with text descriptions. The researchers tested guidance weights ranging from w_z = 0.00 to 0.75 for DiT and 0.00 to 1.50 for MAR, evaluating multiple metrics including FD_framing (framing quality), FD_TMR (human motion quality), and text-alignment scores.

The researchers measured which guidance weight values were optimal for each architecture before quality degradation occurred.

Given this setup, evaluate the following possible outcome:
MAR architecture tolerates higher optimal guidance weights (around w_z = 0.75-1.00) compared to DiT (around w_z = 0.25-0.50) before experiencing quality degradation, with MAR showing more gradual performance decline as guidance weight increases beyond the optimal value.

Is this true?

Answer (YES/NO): NO